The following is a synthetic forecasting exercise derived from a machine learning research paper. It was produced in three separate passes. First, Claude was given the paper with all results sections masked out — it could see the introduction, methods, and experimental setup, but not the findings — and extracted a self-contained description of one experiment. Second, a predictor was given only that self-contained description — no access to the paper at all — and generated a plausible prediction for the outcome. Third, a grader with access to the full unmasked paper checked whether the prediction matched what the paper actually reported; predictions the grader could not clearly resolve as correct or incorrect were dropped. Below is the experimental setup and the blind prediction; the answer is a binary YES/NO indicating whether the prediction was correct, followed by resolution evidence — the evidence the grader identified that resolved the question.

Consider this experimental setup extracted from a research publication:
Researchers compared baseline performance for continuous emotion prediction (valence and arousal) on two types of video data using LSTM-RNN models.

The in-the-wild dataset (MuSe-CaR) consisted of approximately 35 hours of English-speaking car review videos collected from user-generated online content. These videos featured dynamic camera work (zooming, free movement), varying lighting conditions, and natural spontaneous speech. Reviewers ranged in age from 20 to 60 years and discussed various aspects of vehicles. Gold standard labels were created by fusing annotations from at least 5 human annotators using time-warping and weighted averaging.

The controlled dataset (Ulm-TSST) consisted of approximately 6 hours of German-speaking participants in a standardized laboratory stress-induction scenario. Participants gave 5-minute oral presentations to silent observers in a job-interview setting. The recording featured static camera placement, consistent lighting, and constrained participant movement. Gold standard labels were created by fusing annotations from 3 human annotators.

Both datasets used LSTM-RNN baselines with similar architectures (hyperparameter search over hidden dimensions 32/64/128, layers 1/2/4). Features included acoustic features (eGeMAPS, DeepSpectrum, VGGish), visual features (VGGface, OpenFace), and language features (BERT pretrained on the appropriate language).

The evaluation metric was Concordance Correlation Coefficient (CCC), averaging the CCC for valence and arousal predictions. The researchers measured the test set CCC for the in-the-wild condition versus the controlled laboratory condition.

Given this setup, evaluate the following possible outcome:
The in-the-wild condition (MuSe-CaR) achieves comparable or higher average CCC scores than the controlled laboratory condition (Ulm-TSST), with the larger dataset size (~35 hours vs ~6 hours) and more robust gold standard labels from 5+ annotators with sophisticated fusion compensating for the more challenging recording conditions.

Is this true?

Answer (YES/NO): NO